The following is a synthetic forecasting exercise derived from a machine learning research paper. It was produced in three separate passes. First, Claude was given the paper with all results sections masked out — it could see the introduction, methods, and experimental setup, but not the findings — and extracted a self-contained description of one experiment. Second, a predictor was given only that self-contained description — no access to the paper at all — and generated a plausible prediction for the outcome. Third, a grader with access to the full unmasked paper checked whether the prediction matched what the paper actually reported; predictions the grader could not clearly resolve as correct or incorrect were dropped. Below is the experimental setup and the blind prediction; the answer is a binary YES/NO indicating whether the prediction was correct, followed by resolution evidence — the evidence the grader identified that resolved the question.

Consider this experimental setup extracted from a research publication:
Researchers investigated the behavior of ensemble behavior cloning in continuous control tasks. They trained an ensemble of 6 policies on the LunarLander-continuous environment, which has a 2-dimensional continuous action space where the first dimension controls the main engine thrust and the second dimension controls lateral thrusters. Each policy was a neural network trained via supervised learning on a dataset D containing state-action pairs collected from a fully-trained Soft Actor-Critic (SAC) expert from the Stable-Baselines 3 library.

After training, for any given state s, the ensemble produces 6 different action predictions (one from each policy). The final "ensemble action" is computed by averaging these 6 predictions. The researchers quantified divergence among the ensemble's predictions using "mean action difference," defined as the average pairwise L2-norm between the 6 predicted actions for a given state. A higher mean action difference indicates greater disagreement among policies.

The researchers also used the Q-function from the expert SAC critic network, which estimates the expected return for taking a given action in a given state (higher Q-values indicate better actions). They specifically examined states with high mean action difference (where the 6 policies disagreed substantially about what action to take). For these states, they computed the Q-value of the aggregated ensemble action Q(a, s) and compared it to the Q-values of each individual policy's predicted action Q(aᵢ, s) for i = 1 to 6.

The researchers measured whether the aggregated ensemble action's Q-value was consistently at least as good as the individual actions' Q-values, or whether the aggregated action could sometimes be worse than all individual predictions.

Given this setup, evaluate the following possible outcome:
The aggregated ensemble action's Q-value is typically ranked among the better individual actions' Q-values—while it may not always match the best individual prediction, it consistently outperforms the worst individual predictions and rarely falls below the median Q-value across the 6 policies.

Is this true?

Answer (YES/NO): NO